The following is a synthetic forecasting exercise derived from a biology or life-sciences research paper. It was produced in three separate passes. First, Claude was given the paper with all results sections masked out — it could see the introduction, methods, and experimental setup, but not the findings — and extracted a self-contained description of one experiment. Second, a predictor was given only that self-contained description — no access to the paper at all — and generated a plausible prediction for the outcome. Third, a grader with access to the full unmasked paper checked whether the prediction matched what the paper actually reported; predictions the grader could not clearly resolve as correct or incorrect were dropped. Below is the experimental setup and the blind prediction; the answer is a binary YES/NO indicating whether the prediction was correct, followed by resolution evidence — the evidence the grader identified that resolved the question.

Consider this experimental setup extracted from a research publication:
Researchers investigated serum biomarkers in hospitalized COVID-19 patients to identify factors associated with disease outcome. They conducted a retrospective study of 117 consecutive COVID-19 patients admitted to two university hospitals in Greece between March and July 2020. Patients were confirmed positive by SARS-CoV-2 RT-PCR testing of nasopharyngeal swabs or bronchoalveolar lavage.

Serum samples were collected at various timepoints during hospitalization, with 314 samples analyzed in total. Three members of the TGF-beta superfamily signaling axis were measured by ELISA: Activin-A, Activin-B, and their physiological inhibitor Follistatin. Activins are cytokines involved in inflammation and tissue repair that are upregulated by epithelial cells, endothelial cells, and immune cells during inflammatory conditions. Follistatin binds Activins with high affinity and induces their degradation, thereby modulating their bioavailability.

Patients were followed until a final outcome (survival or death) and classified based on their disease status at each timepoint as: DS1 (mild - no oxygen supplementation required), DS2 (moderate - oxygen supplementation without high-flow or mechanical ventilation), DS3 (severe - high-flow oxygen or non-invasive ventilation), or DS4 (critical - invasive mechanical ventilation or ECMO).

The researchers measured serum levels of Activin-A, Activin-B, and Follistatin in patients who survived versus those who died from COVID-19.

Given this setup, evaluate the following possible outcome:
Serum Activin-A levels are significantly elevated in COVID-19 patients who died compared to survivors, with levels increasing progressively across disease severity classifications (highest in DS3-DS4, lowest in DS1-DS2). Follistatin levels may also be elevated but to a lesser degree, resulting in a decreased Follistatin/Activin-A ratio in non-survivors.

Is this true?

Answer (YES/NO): NO